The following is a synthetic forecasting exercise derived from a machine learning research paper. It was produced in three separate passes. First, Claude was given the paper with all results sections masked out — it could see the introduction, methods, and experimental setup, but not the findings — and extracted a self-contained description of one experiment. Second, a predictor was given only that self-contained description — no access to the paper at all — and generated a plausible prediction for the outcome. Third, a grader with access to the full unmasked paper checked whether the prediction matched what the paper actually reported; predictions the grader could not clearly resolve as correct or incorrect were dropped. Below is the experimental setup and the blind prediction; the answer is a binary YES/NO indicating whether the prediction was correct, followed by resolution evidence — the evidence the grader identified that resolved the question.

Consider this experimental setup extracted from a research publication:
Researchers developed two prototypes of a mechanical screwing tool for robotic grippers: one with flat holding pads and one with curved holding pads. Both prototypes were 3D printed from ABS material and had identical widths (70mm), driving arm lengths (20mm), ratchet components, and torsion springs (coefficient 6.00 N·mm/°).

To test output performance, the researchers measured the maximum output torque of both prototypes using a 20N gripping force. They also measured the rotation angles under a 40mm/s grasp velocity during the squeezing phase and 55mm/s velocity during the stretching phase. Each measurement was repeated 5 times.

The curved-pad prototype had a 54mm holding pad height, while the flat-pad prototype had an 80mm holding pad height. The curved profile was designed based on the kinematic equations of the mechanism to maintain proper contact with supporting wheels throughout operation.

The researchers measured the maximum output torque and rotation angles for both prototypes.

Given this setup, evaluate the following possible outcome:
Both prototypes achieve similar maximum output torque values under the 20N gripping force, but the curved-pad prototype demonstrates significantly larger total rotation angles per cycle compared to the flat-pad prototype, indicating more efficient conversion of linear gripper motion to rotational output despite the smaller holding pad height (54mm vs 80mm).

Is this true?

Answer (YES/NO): NO